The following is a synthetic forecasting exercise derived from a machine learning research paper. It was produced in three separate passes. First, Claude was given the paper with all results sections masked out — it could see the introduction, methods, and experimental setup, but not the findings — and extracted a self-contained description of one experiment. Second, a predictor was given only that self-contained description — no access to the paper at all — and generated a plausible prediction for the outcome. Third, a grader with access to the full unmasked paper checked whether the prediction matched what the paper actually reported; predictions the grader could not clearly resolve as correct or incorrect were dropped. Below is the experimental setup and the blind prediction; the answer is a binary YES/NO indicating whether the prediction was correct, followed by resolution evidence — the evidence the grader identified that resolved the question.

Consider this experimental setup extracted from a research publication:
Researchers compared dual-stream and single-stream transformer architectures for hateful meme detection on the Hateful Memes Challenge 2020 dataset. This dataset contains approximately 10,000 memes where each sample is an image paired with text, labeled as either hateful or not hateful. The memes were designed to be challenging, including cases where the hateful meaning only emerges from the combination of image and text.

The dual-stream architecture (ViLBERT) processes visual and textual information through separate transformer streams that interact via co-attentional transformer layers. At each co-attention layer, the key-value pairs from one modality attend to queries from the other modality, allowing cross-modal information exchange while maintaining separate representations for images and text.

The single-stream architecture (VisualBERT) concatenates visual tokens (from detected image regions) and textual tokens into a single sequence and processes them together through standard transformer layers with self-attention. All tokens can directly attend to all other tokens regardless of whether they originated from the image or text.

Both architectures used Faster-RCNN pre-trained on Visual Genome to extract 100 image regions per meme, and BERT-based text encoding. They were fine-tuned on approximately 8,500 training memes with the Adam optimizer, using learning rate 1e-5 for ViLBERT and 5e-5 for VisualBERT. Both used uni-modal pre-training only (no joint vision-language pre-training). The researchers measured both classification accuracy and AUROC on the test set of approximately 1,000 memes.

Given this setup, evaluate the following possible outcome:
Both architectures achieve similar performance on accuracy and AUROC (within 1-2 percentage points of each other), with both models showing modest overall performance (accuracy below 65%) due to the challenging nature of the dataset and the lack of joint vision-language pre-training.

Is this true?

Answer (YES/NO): YES